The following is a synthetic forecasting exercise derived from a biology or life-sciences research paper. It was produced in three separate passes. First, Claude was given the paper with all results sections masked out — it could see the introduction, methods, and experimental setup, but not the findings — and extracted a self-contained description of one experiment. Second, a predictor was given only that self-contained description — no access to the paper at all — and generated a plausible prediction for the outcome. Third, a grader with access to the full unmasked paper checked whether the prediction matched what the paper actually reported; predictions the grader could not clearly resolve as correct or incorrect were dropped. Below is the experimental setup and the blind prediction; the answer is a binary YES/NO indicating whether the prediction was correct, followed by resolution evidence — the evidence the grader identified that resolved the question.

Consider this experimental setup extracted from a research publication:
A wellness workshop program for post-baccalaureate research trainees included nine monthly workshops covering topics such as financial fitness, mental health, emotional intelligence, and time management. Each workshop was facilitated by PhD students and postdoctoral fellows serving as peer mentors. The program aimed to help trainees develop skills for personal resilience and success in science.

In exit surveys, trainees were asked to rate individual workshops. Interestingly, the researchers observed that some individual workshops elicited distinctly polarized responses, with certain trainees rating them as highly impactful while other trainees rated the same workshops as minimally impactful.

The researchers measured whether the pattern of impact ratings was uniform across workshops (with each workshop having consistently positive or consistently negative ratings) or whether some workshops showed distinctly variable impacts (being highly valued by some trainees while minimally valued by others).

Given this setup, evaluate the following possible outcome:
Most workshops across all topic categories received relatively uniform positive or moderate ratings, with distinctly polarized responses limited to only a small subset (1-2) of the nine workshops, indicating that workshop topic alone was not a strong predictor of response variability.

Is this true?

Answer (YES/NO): NO